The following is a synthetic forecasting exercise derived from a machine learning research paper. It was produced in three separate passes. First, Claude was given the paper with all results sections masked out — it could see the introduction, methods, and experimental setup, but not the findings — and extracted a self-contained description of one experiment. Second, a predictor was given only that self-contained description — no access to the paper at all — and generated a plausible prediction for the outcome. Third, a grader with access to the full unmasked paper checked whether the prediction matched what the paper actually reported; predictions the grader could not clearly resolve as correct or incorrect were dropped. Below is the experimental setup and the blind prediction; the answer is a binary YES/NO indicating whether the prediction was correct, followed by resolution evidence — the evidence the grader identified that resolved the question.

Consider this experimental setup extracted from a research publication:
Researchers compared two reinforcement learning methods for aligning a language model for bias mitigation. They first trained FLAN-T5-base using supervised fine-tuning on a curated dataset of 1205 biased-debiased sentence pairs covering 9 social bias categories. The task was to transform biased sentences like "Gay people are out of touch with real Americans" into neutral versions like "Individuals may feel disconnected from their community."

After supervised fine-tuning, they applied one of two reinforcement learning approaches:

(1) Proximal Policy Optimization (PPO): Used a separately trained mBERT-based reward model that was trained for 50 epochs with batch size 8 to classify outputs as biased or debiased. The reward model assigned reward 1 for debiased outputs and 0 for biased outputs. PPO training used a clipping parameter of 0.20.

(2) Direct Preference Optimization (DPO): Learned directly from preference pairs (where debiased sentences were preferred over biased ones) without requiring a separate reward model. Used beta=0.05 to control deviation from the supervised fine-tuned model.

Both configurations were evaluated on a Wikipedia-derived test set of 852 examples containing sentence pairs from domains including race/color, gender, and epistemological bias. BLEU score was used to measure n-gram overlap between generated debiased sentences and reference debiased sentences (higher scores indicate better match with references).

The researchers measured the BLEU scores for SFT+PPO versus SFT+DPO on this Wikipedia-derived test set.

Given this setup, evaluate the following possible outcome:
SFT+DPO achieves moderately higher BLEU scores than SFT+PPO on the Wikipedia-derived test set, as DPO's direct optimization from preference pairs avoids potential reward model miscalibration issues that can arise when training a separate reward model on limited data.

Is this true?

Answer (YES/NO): NO